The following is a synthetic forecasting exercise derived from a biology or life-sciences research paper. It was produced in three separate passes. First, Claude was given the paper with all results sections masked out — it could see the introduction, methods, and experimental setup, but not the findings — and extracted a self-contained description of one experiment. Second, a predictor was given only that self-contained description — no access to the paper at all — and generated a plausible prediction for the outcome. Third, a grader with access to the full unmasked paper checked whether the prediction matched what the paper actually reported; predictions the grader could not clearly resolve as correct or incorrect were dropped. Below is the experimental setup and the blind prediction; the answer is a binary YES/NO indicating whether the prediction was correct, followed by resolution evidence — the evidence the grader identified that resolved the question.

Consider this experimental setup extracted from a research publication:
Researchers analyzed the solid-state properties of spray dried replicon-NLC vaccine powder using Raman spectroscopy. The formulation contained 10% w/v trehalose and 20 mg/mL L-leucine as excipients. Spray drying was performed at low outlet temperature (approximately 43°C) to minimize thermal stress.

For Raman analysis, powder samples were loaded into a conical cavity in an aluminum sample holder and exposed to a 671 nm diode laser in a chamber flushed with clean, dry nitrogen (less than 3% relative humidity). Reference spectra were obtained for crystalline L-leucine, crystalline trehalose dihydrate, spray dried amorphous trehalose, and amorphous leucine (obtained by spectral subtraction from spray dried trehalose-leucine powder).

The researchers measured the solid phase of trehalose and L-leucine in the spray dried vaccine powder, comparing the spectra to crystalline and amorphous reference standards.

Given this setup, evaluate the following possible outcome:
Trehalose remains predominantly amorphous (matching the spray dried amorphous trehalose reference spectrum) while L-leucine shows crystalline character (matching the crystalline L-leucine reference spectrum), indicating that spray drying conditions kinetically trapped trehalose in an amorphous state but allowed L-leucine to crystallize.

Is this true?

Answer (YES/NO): YES